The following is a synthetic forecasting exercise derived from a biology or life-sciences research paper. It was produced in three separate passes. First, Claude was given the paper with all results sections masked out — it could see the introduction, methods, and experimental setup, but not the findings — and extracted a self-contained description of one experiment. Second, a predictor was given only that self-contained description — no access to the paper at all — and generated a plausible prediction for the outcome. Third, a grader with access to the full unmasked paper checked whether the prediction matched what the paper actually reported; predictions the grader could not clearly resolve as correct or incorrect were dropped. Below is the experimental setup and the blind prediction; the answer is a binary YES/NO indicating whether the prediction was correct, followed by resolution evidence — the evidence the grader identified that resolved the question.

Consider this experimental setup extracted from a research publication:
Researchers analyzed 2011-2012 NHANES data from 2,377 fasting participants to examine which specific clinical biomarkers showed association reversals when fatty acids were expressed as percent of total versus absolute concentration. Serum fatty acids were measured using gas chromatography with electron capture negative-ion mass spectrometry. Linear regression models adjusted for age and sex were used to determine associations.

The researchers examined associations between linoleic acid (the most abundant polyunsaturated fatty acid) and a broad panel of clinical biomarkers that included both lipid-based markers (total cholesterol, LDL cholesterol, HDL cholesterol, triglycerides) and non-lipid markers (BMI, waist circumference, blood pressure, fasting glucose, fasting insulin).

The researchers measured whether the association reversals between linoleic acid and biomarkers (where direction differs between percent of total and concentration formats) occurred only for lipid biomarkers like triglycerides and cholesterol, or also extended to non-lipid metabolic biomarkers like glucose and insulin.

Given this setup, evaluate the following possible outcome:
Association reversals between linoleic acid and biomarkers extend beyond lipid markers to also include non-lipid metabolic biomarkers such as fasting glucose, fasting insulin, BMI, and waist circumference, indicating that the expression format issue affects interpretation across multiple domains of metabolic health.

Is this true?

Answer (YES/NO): YES